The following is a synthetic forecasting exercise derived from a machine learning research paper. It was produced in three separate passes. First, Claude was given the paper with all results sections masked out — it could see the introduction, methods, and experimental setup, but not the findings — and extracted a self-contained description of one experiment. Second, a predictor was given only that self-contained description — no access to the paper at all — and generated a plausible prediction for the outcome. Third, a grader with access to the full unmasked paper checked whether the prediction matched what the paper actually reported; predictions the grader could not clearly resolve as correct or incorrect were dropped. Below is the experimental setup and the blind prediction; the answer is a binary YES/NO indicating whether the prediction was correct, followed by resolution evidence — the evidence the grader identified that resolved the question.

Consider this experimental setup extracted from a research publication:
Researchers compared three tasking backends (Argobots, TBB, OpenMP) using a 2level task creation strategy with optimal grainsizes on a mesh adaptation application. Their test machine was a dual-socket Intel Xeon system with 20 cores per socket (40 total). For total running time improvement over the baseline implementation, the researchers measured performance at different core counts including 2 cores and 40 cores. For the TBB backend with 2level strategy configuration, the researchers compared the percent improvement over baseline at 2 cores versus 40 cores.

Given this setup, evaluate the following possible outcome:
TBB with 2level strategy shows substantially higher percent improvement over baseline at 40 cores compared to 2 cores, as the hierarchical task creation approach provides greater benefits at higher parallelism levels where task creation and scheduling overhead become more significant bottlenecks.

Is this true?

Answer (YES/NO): YES